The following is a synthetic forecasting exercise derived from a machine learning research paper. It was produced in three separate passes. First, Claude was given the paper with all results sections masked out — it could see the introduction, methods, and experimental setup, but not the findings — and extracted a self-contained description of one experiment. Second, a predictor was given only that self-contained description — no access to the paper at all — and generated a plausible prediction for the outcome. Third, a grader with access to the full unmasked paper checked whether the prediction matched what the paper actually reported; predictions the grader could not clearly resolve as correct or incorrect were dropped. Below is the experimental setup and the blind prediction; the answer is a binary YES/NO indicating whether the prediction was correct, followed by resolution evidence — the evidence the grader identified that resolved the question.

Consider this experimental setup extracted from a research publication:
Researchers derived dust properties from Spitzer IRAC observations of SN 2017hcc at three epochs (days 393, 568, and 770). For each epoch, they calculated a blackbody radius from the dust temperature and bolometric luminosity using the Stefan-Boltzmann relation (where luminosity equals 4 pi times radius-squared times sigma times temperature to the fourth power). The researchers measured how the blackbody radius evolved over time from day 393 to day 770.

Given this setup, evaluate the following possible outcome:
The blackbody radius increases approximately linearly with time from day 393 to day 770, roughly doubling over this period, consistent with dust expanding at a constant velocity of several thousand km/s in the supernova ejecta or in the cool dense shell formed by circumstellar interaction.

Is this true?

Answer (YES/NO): NO